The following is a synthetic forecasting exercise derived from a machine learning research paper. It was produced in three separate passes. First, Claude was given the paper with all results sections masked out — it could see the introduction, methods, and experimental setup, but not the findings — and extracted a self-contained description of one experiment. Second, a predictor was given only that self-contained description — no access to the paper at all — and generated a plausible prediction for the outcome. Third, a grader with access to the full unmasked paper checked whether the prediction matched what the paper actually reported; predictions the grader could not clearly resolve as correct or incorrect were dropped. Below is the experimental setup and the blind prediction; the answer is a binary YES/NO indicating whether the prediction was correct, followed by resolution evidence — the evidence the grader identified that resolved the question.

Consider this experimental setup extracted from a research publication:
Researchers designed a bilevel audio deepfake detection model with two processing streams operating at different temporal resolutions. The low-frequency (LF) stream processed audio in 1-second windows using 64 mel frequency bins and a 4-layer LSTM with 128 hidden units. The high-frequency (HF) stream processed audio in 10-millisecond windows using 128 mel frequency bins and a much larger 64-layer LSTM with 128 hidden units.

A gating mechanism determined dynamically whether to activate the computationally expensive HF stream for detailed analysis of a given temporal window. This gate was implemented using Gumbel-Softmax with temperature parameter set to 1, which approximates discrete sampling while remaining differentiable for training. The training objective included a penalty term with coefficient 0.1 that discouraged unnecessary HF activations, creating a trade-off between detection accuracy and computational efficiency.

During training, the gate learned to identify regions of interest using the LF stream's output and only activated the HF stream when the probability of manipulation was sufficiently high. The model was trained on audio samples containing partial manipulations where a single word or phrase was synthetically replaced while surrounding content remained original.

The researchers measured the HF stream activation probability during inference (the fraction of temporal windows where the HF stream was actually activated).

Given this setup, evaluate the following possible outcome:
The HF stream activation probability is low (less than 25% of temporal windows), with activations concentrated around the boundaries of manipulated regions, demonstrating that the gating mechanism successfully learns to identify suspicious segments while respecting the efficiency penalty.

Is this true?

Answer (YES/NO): YES